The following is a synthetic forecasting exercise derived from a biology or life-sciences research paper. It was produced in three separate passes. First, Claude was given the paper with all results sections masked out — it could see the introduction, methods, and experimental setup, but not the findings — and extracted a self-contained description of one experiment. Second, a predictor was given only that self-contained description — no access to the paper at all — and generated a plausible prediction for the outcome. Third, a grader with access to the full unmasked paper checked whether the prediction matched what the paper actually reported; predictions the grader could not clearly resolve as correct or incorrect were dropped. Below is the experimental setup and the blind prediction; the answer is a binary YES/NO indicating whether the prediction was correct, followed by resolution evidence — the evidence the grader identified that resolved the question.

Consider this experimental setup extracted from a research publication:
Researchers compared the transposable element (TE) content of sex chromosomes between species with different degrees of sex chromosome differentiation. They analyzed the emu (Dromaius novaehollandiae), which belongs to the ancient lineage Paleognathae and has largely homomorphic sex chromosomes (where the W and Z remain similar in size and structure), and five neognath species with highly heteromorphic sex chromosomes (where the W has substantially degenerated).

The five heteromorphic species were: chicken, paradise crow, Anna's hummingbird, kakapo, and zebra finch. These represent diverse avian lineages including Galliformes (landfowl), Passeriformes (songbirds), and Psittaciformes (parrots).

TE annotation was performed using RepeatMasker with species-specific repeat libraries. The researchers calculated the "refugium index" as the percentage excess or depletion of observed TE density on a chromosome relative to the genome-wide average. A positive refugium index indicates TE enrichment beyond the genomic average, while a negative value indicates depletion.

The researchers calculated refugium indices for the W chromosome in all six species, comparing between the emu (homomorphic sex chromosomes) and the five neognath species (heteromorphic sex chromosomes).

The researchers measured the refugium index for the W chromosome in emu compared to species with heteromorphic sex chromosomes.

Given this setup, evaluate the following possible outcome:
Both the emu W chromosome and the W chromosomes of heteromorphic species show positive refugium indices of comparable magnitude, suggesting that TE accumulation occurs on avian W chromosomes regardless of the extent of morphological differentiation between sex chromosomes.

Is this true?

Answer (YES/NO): NO